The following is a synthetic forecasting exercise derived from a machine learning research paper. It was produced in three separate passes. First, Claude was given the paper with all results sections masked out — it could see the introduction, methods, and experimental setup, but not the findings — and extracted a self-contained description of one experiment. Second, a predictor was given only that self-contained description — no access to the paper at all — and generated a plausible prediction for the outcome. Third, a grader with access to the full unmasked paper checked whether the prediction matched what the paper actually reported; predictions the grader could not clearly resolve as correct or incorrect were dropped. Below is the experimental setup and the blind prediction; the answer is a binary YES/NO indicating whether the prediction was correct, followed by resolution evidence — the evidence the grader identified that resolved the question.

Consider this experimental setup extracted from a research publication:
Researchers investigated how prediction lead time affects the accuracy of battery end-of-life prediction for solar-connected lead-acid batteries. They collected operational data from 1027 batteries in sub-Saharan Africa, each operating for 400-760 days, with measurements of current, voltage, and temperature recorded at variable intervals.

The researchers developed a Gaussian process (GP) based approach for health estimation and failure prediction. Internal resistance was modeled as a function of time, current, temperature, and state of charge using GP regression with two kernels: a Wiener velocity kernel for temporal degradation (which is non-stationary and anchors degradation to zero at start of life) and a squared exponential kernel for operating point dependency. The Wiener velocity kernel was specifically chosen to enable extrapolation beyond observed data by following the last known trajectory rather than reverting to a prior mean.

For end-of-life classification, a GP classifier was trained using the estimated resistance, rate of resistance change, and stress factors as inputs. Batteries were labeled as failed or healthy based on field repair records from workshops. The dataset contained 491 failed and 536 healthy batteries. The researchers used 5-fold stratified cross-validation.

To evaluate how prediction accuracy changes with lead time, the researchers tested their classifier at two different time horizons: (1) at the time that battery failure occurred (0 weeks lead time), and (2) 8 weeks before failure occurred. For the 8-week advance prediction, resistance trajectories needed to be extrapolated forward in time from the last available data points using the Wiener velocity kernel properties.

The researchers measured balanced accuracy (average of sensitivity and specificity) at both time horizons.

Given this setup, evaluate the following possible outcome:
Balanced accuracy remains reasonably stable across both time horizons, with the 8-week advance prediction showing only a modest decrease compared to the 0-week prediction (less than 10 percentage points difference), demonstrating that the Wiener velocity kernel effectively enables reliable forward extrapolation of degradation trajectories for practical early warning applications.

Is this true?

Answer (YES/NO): YES